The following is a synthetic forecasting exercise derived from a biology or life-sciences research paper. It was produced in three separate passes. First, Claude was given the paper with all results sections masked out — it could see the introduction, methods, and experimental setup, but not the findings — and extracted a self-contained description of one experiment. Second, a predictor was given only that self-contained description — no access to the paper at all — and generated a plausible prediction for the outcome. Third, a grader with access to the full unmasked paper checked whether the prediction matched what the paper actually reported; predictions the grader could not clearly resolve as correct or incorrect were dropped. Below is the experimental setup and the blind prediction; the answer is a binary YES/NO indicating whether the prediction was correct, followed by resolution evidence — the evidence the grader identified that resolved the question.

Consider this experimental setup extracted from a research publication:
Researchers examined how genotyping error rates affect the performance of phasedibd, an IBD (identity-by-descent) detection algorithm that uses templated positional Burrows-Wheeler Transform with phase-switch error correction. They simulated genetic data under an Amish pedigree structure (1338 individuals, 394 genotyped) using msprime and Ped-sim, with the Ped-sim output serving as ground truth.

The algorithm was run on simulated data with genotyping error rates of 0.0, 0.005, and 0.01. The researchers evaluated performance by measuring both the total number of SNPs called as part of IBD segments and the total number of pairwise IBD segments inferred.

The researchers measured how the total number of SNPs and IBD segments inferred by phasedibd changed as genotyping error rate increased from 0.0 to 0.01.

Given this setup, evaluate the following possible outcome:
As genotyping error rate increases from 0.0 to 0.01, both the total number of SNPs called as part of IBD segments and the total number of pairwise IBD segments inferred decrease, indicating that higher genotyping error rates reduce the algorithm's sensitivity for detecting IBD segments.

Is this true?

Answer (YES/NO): YES